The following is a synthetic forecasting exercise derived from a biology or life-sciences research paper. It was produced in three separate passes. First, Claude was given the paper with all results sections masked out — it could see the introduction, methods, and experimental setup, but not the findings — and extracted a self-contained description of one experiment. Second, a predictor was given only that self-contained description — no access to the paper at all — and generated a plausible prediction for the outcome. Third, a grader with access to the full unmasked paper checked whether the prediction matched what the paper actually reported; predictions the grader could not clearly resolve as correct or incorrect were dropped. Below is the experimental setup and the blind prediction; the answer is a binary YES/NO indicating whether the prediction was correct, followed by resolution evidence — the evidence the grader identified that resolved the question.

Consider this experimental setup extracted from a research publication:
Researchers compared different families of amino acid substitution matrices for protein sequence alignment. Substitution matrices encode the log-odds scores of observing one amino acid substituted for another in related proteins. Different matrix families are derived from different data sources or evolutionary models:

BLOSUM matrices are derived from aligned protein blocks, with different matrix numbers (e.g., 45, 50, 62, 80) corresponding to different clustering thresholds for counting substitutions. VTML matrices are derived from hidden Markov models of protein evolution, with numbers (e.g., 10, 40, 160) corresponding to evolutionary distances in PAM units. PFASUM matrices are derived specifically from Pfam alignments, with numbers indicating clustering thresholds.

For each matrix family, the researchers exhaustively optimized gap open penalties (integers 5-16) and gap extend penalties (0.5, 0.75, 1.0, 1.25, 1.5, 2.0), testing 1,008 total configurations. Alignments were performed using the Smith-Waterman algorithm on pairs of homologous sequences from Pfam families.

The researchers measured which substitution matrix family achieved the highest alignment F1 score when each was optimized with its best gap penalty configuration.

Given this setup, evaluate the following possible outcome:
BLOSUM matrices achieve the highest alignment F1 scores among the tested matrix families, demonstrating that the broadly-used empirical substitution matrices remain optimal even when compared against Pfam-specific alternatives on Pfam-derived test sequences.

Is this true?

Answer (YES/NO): NO